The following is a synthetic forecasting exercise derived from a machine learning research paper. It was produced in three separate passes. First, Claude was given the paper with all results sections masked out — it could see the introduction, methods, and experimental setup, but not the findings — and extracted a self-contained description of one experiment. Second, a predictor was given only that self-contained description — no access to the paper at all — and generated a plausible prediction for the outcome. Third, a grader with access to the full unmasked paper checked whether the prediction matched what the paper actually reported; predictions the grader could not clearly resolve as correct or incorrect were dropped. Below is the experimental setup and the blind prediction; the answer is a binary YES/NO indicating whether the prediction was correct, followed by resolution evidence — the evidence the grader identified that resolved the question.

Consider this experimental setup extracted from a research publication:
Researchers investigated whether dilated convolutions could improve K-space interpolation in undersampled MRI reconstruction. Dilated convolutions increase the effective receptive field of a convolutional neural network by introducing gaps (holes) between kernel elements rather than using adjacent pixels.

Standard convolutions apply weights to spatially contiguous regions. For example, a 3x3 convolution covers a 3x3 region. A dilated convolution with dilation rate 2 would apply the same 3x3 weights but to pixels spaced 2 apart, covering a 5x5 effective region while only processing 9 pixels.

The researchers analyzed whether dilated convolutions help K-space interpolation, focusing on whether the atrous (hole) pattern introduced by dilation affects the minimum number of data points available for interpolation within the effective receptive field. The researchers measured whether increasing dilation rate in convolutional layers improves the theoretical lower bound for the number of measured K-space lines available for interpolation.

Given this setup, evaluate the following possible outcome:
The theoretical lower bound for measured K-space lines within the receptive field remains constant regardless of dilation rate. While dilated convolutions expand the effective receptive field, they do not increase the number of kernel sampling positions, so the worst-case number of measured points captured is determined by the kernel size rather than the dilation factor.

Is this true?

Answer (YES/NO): YES